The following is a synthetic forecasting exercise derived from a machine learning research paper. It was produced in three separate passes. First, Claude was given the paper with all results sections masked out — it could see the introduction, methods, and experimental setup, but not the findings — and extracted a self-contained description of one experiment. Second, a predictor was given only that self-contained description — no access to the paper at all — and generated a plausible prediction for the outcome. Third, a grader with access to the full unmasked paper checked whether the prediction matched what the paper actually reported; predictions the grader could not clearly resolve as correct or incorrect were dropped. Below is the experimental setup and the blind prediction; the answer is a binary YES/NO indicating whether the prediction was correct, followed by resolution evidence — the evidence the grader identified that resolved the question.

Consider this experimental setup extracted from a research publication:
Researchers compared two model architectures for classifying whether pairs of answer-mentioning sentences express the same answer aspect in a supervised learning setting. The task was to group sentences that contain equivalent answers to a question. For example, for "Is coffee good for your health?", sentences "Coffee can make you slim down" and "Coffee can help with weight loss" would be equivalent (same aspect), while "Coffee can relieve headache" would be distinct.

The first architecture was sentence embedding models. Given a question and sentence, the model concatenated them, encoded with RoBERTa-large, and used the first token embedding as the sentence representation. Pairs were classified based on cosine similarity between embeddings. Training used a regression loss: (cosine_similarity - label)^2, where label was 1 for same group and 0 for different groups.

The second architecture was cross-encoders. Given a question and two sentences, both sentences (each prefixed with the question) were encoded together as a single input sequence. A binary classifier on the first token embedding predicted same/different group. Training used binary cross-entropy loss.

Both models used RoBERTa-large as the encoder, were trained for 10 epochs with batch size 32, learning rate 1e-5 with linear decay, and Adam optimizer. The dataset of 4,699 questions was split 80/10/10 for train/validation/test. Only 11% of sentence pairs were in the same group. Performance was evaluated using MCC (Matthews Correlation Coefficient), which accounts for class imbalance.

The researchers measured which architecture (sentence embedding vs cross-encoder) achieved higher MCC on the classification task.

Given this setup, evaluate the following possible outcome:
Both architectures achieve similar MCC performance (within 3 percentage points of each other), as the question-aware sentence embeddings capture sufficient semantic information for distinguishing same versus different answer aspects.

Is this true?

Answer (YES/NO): NO